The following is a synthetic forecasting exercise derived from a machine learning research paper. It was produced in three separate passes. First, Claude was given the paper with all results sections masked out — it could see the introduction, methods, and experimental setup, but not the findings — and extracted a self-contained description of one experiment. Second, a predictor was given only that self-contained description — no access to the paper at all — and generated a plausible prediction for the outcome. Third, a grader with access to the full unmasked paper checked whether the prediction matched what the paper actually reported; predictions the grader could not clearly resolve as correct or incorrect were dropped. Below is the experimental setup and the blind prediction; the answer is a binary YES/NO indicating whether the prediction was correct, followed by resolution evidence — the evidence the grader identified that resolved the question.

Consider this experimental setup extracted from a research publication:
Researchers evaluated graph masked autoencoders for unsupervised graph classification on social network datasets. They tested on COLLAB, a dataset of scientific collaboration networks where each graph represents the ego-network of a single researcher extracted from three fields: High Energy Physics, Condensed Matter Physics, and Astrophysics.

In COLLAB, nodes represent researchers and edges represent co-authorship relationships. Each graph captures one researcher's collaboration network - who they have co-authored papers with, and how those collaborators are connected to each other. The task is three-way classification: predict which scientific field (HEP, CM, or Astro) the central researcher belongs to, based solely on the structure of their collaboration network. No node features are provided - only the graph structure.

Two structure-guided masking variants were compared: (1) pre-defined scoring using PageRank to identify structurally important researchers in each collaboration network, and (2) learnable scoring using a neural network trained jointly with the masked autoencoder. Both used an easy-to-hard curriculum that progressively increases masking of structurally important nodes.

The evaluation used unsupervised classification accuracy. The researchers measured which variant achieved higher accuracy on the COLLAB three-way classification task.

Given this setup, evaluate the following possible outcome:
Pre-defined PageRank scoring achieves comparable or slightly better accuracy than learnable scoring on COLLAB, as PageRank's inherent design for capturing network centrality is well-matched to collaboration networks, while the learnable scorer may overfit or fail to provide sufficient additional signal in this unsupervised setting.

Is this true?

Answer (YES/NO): NO